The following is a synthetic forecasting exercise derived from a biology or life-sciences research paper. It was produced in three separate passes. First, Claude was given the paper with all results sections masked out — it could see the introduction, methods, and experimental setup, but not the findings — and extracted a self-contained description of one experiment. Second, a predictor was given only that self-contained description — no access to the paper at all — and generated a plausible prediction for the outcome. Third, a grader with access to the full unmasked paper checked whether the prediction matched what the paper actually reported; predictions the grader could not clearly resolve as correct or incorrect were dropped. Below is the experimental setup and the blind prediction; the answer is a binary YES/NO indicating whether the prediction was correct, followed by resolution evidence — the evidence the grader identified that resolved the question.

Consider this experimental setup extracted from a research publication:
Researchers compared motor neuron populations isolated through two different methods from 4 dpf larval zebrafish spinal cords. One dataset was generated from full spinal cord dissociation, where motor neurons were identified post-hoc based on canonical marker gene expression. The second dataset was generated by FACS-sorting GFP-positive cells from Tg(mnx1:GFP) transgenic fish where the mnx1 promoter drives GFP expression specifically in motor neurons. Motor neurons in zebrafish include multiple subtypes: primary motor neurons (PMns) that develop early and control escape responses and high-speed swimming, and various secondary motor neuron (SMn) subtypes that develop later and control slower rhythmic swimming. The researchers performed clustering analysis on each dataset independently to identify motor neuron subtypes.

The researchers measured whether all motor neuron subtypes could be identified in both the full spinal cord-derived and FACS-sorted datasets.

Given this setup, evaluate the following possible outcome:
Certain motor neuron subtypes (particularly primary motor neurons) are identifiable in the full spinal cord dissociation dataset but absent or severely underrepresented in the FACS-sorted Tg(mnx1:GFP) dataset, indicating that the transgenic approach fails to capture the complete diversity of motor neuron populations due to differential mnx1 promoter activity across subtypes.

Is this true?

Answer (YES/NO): NO